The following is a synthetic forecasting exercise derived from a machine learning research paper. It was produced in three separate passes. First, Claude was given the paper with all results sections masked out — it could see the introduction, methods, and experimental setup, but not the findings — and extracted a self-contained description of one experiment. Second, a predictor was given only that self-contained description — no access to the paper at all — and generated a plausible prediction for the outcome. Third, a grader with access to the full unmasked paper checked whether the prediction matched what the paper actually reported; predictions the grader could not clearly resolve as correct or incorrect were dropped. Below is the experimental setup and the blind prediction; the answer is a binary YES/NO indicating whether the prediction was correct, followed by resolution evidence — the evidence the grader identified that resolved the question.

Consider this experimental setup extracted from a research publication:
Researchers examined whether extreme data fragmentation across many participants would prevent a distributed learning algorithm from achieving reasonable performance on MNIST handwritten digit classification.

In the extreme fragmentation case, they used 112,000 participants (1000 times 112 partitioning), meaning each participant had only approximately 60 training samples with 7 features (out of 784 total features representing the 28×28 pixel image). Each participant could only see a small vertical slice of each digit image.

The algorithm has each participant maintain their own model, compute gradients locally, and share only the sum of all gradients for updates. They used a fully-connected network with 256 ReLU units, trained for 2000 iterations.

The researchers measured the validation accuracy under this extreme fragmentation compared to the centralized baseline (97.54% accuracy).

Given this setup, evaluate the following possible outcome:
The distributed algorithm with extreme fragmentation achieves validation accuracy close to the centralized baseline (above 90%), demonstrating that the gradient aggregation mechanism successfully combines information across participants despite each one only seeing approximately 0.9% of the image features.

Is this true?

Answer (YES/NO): YES